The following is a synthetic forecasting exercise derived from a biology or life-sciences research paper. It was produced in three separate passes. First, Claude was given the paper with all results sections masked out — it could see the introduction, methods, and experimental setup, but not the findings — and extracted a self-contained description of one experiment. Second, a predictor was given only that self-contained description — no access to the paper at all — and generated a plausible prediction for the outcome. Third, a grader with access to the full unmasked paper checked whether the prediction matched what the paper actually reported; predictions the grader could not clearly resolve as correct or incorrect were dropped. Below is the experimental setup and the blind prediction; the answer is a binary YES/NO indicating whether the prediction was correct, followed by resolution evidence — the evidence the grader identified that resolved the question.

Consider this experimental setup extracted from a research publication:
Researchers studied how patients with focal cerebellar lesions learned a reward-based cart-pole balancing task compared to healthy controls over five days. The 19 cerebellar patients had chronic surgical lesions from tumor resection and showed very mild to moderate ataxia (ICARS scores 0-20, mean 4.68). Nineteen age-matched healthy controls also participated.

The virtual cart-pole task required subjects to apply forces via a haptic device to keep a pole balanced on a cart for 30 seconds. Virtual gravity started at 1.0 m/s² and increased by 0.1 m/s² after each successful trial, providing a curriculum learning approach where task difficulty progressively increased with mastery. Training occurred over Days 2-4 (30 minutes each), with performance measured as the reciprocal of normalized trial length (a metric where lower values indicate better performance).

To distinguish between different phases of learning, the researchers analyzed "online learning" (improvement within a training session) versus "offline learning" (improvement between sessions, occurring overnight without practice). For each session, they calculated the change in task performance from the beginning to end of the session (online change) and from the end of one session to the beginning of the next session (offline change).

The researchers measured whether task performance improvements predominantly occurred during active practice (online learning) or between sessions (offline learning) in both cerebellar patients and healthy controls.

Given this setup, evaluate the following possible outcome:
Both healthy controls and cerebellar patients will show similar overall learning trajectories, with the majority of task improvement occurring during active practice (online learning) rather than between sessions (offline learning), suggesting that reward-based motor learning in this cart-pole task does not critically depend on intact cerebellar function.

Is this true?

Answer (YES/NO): NO